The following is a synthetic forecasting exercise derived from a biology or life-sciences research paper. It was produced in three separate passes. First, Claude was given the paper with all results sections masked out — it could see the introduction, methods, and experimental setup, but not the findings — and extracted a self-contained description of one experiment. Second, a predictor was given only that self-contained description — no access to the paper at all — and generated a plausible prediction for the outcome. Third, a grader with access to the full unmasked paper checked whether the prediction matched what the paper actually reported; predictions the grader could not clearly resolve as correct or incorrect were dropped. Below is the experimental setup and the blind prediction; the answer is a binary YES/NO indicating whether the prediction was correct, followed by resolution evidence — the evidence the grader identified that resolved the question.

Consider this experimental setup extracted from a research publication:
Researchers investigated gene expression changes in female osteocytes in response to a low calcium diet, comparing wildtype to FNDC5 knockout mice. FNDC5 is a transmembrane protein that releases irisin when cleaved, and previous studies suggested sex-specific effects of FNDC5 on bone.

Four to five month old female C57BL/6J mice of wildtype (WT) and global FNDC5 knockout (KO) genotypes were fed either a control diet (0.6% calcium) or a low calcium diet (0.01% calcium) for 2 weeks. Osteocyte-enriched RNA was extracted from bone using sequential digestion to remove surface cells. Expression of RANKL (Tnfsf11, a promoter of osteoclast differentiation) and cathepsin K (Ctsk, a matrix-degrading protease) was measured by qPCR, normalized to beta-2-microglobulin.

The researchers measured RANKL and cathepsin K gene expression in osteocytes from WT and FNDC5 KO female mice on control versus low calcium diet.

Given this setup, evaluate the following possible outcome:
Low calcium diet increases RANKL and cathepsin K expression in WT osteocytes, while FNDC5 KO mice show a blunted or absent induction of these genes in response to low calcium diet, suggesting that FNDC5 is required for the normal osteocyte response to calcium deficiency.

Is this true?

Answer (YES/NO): NO